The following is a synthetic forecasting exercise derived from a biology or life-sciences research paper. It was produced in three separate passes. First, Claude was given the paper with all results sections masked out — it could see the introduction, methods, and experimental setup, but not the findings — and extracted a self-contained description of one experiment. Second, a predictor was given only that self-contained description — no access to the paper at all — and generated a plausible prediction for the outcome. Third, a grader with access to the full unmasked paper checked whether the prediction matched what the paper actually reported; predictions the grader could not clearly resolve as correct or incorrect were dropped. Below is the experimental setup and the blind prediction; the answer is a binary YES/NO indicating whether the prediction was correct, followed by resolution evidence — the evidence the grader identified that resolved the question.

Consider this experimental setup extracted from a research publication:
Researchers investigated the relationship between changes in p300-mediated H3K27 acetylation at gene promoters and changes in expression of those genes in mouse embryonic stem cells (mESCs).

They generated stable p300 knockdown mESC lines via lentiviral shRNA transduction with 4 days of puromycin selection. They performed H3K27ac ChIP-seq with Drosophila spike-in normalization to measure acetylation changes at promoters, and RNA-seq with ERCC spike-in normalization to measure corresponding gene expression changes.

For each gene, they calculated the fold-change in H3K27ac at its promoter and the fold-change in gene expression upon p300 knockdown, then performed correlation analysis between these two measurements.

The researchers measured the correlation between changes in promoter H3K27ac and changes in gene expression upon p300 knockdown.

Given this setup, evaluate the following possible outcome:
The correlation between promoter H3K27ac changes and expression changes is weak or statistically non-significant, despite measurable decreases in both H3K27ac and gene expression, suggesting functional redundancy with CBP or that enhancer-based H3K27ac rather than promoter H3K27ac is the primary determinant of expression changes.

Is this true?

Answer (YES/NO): NO